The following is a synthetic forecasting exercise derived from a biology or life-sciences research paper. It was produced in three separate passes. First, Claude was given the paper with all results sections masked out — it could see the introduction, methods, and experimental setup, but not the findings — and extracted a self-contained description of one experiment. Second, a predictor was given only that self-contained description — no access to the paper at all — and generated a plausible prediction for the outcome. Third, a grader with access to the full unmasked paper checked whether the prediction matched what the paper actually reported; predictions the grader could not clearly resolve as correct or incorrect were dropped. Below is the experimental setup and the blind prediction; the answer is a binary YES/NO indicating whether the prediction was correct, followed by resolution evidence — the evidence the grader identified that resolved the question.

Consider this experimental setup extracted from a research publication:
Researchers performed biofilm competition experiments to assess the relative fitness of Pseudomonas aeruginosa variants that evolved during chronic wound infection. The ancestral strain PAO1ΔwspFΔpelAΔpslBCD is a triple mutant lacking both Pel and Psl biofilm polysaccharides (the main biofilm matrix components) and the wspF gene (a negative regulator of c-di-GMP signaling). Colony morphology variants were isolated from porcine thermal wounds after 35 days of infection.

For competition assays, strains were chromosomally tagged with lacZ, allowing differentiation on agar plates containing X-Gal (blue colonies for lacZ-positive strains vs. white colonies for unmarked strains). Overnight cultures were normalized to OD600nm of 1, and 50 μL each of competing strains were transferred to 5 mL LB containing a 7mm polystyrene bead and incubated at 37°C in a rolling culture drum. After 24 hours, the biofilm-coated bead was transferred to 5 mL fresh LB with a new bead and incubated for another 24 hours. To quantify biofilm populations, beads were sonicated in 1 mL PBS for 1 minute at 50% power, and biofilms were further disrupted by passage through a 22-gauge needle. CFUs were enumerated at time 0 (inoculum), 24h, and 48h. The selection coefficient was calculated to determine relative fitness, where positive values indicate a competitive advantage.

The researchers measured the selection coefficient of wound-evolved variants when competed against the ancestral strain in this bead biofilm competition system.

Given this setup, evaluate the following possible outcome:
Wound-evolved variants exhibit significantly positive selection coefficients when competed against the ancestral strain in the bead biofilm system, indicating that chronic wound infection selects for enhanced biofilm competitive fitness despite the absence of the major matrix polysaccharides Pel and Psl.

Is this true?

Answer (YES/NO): NO